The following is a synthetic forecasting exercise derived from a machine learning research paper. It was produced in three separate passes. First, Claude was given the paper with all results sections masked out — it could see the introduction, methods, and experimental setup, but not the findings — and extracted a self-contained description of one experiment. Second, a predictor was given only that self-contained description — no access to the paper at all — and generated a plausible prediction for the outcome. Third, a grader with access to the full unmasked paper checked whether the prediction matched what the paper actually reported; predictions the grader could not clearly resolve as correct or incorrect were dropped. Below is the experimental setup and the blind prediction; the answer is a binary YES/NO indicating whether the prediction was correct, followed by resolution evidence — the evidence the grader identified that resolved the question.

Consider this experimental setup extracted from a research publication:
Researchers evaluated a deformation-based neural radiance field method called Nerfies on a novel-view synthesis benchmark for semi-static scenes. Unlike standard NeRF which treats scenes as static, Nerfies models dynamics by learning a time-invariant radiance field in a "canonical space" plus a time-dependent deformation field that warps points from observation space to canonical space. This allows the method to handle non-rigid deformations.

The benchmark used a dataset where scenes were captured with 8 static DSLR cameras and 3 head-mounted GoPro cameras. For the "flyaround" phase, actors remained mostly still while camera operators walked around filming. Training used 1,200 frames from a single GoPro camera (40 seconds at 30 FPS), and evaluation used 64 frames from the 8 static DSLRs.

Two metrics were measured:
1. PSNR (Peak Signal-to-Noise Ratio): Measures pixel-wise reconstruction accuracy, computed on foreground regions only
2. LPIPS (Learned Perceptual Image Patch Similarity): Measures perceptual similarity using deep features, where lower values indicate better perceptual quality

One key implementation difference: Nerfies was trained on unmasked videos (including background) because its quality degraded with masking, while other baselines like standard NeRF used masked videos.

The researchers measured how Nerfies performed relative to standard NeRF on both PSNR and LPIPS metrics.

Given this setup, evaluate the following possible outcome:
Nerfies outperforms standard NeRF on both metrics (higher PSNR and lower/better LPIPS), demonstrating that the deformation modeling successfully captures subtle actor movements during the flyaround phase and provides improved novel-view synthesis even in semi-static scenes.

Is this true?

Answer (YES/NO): NO